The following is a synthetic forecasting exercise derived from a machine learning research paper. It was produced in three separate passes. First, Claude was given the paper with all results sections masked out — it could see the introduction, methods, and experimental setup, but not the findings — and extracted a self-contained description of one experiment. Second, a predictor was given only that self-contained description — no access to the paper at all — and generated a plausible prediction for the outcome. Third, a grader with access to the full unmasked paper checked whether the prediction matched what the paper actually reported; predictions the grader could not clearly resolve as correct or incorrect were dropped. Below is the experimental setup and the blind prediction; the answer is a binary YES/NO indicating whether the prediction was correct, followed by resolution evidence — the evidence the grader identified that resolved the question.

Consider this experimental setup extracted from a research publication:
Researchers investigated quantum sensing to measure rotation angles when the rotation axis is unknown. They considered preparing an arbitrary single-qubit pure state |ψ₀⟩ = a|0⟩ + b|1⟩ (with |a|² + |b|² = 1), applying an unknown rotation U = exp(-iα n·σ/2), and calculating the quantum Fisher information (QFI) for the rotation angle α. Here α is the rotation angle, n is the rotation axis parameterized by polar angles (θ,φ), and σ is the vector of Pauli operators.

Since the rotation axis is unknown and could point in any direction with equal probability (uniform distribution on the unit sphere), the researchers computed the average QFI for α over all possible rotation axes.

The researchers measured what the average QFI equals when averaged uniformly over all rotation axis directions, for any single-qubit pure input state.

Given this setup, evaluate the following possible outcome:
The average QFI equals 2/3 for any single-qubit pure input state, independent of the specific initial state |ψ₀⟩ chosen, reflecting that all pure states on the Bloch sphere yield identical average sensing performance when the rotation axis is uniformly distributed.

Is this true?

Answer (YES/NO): YES